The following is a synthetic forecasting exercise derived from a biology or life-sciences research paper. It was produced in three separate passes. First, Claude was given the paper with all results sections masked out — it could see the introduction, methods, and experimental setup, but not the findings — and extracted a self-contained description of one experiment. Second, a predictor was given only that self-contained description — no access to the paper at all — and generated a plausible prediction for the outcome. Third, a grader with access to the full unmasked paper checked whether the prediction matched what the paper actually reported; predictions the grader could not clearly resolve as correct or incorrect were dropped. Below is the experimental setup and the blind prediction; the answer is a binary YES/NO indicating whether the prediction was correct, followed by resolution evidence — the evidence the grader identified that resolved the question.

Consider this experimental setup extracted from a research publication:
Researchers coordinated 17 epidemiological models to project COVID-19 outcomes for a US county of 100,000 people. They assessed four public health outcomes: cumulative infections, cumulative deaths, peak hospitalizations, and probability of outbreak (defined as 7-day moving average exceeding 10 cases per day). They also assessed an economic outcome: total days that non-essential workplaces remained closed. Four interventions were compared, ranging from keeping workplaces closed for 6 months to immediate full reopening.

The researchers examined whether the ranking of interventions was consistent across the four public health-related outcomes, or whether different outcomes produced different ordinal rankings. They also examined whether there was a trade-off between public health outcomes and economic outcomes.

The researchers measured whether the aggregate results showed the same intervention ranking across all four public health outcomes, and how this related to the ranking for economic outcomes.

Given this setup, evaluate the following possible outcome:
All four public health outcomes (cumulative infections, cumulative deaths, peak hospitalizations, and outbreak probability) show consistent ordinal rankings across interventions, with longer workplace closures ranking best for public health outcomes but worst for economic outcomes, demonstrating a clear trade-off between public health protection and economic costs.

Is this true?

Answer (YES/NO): YES